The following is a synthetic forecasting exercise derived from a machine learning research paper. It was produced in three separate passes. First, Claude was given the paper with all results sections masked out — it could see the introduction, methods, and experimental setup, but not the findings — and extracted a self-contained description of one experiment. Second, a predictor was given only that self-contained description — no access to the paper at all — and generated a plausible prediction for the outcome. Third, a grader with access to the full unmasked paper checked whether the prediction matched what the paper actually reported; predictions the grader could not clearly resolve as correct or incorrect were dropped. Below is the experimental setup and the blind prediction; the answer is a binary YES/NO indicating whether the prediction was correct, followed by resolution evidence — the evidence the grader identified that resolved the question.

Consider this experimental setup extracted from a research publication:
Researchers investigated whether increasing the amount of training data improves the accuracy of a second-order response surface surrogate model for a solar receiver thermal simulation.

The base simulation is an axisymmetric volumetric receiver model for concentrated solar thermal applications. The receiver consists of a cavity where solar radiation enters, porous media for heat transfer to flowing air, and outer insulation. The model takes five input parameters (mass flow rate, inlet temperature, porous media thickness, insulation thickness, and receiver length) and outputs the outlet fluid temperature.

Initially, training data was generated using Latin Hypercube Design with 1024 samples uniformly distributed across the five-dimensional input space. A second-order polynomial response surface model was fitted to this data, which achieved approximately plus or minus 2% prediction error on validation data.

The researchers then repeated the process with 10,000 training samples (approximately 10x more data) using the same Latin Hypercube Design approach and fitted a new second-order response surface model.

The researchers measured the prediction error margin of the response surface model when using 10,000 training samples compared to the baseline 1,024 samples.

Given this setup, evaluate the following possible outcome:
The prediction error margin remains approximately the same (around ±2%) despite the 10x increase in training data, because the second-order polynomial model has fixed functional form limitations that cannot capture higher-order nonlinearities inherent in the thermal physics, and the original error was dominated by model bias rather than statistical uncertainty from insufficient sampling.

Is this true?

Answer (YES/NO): YES